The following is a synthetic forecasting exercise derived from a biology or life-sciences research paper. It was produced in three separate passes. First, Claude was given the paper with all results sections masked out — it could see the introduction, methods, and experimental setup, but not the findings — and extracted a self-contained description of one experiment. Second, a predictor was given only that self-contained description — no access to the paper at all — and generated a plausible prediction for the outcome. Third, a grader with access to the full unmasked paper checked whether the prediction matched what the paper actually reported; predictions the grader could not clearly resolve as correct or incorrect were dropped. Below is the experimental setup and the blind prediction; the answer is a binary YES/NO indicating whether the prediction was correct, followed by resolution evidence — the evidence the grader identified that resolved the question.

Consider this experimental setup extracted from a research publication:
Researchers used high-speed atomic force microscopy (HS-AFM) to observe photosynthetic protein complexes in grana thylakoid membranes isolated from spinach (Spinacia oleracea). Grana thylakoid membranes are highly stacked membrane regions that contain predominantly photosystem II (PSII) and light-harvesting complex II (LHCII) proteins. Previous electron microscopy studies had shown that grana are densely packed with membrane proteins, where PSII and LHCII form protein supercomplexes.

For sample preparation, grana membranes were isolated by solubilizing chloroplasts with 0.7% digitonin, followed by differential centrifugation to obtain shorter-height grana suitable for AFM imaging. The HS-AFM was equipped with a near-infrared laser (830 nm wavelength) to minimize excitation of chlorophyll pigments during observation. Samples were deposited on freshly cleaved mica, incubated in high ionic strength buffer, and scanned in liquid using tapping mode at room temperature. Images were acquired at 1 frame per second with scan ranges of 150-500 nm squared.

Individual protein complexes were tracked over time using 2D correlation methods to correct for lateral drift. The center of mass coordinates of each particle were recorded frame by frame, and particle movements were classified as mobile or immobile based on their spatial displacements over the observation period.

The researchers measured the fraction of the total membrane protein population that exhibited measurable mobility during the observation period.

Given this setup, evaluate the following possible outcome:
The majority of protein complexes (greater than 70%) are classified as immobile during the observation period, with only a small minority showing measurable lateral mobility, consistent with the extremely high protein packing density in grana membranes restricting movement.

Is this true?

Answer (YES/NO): YES